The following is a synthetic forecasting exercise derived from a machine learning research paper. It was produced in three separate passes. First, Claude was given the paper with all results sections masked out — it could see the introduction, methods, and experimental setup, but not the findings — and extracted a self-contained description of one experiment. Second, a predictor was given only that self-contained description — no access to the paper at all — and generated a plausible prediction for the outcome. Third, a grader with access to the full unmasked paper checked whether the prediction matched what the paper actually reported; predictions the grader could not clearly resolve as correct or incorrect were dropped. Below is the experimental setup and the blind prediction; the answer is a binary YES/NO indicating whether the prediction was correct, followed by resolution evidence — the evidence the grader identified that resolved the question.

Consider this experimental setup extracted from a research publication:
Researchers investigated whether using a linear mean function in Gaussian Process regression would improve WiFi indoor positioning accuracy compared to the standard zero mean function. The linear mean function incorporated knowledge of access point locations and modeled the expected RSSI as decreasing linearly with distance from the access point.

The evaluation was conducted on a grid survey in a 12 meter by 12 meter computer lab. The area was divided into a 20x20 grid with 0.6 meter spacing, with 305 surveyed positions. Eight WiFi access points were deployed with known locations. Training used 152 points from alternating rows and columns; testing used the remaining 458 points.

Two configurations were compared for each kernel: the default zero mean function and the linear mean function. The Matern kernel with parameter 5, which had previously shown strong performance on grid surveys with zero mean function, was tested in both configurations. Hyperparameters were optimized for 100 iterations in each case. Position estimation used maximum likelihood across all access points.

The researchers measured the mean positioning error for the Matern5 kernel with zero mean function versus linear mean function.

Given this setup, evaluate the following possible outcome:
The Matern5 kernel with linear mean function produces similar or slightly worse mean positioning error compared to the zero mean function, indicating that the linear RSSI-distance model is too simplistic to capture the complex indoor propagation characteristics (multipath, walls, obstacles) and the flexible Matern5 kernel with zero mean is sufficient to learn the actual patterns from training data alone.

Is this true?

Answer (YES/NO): YES